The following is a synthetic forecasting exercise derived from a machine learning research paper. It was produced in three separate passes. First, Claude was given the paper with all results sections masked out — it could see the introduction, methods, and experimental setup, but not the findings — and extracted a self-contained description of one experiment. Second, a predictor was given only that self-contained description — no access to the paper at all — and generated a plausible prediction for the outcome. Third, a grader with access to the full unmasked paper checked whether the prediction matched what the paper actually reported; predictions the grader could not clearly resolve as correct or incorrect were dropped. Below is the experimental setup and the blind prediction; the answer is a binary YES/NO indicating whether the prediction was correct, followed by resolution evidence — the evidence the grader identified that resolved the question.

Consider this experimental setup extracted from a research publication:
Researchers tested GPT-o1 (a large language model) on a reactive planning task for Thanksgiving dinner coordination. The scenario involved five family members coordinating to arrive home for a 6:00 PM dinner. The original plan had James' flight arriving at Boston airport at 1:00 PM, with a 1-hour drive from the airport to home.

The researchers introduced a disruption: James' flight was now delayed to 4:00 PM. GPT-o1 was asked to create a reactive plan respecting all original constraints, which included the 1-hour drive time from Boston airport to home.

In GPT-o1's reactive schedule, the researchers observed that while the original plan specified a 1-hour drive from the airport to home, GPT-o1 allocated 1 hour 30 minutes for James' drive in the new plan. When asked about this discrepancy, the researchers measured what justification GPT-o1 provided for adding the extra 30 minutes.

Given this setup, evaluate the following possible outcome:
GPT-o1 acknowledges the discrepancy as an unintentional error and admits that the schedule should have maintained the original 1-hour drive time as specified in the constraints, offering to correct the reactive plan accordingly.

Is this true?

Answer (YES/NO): NO